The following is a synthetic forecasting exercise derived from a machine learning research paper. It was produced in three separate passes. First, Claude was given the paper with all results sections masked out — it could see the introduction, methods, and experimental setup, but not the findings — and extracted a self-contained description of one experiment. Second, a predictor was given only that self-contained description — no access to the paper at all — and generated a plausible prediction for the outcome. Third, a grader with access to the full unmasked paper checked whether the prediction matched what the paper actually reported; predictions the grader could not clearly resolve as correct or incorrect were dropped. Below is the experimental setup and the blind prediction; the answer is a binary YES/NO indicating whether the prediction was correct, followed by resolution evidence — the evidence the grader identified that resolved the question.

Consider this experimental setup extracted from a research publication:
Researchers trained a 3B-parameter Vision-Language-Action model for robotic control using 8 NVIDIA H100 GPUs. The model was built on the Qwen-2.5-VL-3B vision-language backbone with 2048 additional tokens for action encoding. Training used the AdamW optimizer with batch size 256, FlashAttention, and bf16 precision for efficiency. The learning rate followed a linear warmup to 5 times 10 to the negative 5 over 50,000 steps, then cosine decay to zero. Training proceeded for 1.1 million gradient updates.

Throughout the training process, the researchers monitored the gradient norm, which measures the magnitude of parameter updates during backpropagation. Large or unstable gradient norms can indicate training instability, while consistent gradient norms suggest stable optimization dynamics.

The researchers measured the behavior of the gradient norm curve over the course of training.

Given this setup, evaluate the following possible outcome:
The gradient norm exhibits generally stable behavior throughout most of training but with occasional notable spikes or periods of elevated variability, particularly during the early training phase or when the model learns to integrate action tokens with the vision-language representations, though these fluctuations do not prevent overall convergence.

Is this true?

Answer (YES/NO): NO